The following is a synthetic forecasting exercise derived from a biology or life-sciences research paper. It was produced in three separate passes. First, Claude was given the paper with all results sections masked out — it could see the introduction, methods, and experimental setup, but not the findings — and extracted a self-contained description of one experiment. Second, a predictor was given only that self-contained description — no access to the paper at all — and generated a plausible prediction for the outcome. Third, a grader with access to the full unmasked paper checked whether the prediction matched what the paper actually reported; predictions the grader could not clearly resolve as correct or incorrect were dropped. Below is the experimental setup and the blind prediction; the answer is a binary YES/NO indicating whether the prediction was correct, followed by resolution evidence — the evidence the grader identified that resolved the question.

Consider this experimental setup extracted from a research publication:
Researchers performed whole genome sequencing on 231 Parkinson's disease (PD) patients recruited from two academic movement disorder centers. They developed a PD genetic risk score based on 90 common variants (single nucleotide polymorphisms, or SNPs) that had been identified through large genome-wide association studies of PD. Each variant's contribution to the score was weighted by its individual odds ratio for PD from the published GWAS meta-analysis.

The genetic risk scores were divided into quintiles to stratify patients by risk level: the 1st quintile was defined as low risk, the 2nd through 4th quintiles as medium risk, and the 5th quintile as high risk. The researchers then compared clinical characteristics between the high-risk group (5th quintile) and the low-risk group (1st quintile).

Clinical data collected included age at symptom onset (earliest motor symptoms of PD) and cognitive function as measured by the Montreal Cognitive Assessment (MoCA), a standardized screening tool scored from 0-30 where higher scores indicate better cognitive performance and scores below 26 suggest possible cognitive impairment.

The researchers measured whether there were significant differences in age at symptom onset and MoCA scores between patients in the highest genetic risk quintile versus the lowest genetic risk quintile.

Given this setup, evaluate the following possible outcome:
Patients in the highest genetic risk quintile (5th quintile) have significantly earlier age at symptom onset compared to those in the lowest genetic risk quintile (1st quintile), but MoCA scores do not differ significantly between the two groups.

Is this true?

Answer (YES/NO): NO